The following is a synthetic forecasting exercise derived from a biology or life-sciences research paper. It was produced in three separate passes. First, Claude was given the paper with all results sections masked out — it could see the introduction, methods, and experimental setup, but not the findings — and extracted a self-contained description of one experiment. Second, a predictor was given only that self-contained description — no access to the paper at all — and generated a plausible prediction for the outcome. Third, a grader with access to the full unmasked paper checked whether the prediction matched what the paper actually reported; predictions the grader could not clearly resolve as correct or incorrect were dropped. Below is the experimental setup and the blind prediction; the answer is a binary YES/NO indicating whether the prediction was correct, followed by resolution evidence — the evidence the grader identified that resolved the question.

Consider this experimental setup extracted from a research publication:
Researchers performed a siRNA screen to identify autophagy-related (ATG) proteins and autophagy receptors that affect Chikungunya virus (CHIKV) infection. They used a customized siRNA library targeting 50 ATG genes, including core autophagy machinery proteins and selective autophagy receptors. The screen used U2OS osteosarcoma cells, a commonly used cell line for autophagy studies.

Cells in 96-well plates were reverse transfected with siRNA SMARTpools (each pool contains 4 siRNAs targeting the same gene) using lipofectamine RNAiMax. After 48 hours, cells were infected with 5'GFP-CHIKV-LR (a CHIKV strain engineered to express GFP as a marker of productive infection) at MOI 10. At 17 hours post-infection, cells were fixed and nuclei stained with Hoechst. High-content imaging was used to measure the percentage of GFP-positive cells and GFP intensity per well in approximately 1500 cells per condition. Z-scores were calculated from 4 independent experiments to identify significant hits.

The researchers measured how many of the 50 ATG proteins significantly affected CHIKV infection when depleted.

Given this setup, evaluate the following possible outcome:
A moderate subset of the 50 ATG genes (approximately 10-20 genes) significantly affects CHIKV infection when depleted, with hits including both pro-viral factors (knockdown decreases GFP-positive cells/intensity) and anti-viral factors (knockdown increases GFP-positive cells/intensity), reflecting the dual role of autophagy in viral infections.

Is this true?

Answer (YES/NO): NO